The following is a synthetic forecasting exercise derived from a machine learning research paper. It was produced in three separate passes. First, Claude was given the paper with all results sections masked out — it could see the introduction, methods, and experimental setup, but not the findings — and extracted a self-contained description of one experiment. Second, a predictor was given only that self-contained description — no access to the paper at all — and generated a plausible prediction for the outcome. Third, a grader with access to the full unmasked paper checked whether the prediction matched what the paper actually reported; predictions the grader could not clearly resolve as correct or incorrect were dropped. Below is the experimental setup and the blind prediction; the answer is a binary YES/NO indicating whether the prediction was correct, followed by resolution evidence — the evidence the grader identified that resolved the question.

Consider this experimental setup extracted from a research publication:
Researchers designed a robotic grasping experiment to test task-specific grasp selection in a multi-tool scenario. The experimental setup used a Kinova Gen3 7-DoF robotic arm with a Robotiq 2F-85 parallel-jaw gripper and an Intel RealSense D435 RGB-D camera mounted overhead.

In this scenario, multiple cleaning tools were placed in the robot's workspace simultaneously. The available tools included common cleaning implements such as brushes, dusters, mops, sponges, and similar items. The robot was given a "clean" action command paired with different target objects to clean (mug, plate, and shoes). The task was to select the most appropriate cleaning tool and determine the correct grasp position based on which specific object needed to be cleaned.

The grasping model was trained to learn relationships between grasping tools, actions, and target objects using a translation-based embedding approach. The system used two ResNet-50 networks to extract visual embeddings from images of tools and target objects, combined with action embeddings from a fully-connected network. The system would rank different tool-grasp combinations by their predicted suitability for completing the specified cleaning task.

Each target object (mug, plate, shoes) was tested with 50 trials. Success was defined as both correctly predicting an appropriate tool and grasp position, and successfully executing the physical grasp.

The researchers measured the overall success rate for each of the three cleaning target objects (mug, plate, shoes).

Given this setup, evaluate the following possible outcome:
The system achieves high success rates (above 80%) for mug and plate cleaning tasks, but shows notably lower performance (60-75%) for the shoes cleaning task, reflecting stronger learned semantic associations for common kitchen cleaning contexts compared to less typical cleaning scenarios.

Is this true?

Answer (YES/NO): NO